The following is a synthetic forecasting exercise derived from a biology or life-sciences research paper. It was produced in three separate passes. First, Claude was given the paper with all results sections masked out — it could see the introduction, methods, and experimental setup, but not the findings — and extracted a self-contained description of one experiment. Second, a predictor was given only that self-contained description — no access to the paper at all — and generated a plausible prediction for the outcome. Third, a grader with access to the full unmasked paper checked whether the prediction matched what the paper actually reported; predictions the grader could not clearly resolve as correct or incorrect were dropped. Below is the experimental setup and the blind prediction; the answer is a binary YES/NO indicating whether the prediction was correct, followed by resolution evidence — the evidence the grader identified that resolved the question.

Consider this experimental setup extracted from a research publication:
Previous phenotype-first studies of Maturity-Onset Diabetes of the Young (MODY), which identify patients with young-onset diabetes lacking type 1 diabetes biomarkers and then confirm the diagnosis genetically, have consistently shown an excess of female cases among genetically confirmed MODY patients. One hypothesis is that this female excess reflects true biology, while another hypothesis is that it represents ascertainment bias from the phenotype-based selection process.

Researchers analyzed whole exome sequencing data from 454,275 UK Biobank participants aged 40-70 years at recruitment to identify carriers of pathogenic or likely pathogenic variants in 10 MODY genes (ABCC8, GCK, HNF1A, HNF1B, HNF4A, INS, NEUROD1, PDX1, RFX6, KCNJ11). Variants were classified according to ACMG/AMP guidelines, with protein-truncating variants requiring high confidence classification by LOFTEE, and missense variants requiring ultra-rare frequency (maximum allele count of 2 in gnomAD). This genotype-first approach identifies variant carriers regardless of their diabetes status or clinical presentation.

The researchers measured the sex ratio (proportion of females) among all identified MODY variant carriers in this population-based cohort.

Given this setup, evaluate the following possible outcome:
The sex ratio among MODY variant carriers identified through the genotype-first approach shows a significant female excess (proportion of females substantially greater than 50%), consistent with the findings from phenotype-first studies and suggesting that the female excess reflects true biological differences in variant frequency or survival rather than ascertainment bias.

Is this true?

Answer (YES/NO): NO